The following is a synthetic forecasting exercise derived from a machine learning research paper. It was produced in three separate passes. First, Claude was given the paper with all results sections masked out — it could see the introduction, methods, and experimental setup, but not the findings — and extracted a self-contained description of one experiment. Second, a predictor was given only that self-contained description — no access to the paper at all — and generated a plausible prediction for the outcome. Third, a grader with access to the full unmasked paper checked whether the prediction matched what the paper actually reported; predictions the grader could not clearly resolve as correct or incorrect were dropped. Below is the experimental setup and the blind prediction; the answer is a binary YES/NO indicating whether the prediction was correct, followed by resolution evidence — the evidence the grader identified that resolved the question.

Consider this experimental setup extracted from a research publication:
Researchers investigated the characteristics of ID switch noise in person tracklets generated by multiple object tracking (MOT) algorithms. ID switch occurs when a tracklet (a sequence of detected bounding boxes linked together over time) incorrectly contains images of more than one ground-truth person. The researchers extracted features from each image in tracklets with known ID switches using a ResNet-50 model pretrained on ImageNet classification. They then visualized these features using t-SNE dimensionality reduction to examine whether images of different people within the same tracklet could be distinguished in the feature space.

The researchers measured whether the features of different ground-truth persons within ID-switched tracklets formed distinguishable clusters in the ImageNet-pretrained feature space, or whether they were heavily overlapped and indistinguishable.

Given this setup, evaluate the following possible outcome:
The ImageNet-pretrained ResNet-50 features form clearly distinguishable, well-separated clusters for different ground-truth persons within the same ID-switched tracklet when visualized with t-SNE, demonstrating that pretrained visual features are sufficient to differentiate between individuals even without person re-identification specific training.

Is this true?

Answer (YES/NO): NO